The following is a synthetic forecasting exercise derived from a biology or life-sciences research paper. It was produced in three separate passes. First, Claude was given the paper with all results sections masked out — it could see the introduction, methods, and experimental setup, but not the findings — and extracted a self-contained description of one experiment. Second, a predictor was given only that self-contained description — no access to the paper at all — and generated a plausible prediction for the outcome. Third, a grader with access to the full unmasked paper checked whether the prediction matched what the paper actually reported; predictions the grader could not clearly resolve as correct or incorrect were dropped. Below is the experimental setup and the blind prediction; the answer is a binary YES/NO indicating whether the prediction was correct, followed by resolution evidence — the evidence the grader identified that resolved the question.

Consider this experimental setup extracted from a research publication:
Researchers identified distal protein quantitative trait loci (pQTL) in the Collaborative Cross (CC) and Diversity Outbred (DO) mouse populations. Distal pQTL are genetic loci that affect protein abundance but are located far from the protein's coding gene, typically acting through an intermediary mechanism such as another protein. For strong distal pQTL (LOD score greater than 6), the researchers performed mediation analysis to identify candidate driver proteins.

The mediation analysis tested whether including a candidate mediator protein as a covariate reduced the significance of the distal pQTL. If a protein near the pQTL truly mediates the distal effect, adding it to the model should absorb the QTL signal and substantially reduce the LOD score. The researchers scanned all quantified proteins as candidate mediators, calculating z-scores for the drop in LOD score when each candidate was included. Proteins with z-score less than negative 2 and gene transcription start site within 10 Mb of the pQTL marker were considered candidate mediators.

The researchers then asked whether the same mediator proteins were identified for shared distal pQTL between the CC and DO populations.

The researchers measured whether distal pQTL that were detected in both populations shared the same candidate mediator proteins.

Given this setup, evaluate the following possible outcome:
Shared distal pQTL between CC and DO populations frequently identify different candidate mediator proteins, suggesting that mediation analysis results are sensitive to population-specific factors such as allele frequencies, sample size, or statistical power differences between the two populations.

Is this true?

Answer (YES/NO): NO